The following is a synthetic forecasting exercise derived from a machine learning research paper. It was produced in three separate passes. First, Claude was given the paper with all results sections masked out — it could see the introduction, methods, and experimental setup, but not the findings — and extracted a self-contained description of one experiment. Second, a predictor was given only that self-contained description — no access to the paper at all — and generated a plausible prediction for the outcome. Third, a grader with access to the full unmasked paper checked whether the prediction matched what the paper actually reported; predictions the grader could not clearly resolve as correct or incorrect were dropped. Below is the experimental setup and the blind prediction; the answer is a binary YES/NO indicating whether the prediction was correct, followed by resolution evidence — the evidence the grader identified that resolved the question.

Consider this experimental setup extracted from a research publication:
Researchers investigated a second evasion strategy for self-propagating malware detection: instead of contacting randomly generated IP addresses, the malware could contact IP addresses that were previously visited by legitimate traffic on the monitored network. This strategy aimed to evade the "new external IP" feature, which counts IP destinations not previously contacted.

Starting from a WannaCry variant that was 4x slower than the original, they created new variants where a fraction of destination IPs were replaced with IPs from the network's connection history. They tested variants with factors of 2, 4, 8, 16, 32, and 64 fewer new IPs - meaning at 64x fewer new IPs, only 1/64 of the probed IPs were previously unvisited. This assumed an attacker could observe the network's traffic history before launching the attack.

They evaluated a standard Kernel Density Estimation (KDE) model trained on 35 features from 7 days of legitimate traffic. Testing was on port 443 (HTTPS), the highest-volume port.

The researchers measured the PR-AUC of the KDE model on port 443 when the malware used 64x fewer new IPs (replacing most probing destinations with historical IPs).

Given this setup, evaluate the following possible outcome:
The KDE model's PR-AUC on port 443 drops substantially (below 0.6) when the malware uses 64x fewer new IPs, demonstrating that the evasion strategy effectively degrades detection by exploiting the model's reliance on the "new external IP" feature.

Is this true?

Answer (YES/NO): YES